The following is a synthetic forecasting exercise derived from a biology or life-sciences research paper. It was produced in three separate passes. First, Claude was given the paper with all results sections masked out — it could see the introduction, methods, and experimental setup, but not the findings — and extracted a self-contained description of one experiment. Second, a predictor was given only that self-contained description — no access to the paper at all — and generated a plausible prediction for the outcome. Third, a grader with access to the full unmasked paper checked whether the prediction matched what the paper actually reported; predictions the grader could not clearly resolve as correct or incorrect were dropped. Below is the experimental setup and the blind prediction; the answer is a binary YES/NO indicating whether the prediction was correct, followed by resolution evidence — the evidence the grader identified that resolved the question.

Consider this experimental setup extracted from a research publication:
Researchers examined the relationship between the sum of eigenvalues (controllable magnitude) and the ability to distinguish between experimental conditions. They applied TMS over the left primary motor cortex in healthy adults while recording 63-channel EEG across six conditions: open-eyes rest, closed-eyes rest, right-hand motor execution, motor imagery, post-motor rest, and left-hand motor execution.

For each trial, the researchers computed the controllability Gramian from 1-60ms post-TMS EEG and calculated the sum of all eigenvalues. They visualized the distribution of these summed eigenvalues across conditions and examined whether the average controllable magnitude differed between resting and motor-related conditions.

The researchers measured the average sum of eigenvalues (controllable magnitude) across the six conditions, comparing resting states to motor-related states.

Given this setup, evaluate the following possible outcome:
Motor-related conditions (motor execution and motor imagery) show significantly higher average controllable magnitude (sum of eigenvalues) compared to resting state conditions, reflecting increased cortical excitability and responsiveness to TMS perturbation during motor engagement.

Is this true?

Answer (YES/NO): NO